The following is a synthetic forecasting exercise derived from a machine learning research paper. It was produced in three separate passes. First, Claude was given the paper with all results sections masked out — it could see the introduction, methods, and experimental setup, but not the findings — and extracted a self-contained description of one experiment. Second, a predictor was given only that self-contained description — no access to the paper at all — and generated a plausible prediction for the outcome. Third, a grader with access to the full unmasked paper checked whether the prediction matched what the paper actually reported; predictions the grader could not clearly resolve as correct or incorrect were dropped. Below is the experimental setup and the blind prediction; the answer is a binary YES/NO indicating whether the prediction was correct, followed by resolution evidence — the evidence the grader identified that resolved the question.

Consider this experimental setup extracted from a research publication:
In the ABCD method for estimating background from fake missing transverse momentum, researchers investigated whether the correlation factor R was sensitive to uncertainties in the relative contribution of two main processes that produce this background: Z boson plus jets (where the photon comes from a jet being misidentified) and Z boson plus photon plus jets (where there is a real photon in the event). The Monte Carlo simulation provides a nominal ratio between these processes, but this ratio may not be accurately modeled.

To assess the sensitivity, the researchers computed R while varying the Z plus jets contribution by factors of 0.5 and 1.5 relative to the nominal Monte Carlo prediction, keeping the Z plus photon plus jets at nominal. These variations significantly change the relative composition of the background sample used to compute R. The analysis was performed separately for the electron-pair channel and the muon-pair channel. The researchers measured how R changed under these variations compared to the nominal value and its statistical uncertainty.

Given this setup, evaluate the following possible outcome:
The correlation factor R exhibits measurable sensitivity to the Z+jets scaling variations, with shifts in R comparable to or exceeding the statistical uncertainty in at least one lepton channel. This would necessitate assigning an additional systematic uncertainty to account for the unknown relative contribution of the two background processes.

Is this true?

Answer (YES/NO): NO